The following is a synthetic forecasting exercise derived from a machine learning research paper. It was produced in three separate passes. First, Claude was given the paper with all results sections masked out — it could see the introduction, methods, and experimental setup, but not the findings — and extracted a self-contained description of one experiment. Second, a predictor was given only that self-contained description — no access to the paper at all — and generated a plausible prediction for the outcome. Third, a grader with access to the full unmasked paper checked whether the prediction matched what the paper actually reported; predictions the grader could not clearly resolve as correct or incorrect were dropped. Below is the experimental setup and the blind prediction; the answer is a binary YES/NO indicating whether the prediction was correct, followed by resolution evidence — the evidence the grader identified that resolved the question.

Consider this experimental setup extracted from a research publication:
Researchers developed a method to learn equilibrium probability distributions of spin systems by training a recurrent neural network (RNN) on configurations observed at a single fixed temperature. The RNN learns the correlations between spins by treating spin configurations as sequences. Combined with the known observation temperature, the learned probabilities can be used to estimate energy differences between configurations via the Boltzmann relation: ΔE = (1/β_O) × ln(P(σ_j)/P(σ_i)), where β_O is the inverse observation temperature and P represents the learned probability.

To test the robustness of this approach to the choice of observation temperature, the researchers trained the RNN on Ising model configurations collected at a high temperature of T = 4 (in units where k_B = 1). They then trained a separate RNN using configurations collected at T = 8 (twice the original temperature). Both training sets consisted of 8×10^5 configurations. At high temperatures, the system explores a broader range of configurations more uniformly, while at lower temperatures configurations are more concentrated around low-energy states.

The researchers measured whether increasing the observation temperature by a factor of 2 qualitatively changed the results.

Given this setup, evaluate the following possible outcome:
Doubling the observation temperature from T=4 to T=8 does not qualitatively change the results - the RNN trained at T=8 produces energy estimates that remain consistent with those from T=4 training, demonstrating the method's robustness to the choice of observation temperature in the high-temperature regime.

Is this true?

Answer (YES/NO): YES